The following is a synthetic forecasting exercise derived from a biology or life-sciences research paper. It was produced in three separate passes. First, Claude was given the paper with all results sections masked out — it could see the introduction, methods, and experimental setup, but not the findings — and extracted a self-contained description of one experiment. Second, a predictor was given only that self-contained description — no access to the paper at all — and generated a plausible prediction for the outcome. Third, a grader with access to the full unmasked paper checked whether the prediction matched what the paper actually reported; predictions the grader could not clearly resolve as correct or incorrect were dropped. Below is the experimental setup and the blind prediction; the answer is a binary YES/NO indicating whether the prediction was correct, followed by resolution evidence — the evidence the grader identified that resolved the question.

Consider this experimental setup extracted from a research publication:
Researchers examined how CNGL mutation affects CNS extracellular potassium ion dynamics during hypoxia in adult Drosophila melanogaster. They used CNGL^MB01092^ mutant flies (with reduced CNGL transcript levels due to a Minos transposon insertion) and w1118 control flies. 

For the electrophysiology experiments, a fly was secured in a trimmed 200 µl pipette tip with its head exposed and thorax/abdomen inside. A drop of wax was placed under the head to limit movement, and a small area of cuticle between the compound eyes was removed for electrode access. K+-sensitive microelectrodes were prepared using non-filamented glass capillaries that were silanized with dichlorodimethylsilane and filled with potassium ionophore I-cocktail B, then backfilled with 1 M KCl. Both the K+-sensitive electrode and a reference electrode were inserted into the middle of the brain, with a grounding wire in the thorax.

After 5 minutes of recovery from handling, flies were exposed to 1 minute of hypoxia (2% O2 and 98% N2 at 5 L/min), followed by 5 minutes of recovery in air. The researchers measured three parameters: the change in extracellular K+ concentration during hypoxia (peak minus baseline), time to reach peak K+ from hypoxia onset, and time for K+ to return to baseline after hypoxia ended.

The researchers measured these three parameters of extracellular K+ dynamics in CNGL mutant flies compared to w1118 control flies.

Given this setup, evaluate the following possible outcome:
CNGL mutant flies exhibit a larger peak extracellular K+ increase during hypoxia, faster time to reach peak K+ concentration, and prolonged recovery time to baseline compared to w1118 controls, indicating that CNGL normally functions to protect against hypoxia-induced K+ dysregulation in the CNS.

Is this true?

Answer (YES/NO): YES